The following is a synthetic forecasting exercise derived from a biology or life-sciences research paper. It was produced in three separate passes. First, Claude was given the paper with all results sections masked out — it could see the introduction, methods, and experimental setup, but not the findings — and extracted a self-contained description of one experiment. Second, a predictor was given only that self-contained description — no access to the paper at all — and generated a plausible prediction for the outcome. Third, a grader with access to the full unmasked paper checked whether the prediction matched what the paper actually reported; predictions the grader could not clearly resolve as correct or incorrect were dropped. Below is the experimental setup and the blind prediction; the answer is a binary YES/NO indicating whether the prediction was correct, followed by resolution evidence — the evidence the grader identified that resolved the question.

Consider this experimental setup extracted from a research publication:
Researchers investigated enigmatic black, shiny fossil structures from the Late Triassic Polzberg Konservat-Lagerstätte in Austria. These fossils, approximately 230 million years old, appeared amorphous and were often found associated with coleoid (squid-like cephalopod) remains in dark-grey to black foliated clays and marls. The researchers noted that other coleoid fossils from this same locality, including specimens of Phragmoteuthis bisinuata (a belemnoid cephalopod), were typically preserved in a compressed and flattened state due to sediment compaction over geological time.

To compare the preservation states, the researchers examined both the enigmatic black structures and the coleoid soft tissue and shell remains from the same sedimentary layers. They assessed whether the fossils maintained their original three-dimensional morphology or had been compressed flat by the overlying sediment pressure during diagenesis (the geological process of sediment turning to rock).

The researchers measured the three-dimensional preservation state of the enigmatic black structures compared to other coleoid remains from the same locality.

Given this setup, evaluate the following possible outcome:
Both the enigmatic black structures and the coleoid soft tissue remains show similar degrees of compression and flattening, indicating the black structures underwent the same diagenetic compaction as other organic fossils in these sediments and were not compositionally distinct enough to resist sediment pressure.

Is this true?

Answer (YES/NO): NO